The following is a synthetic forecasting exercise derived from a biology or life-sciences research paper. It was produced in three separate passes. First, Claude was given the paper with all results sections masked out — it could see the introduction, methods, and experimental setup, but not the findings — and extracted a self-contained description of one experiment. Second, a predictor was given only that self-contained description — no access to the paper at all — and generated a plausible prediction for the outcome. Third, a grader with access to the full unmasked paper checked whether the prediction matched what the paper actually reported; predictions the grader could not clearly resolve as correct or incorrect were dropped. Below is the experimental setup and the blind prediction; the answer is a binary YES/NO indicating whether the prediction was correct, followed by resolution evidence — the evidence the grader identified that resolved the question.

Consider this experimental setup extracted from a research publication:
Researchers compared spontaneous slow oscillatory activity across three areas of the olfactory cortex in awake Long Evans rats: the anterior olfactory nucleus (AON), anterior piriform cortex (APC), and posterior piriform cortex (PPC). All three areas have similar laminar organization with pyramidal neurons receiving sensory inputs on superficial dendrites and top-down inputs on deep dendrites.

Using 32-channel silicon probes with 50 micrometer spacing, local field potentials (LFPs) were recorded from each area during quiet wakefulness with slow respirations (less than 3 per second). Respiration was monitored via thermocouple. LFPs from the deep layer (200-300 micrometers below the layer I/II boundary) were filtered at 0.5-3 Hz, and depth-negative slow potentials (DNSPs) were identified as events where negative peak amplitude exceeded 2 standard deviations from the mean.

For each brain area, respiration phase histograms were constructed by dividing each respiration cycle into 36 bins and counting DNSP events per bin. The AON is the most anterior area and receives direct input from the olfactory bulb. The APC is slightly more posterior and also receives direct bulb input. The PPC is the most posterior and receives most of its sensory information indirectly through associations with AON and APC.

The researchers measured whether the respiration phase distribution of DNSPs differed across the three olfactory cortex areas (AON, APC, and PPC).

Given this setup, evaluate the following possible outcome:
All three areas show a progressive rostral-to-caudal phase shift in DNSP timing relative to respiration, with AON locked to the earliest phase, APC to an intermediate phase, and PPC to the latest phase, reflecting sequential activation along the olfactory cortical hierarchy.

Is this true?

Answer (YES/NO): NO